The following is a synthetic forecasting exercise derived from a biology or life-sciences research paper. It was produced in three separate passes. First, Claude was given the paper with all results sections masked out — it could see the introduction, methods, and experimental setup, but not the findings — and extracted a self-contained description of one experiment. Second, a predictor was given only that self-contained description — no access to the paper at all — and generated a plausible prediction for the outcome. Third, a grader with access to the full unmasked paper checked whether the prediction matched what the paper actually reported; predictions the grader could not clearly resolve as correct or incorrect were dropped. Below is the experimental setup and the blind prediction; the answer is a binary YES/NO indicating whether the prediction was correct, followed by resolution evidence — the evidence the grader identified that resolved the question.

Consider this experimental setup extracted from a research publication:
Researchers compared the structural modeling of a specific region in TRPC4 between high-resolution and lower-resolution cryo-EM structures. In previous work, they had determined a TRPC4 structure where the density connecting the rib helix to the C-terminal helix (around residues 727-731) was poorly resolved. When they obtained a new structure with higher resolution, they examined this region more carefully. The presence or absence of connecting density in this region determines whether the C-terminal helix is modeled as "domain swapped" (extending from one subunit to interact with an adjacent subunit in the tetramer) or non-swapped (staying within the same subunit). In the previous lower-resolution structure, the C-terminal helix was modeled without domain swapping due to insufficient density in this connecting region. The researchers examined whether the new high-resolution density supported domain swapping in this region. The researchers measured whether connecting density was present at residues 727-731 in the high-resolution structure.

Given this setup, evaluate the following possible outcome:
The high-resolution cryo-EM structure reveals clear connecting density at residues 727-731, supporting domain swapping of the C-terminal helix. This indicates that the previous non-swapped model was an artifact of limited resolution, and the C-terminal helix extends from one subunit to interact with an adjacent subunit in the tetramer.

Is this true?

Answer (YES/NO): YES